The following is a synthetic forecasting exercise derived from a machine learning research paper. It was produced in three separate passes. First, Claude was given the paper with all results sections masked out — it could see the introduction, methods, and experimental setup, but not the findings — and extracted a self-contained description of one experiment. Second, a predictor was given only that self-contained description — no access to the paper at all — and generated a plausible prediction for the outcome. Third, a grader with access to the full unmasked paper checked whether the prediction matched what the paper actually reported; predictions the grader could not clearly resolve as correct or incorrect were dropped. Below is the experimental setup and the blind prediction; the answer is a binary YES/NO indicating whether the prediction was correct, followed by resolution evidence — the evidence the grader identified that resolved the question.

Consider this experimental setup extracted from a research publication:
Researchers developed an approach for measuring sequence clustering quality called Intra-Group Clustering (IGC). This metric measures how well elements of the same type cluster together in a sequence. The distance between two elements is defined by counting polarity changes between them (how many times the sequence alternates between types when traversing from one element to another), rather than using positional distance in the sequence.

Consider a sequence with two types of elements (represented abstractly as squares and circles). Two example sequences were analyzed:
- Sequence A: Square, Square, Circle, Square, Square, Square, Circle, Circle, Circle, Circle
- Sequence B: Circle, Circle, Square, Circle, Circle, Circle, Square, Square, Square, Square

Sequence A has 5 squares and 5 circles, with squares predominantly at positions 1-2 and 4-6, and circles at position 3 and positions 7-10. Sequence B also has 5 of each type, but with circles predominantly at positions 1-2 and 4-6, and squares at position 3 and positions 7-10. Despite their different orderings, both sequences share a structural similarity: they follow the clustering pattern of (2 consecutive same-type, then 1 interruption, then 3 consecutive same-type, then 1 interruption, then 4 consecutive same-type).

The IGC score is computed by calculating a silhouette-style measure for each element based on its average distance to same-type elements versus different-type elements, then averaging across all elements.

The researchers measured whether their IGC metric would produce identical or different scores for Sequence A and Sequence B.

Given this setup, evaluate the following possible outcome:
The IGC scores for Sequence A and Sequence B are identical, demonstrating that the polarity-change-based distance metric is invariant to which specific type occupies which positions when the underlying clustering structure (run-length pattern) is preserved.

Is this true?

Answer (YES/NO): YES